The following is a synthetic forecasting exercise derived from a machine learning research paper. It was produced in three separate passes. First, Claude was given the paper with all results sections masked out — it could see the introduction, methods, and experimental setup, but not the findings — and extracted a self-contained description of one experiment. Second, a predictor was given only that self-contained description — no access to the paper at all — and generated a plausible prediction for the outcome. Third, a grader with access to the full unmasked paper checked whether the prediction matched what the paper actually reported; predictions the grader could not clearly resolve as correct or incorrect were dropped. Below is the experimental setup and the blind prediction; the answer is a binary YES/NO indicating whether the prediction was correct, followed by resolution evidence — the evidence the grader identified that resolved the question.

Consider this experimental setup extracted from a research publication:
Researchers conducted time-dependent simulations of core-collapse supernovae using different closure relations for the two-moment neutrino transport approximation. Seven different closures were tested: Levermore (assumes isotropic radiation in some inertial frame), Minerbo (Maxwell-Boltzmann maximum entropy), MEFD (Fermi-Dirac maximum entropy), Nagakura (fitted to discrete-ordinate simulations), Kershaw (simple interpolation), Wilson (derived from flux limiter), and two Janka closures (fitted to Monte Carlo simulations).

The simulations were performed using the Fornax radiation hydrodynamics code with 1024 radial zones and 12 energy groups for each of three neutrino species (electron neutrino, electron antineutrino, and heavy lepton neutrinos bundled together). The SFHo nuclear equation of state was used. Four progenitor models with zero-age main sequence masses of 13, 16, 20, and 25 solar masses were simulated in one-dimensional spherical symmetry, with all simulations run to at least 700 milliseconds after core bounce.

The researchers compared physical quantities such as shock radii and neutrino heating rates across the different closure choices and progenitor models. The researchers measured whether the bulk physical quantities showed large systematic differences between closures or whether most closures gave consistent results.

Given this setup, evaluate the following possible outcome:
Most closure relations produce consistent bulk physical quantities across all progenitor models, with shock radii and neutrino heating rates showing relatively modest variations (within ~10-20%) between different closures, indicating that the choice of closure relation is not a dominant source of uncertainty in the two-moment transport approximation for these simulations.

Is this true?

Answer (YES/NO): YES